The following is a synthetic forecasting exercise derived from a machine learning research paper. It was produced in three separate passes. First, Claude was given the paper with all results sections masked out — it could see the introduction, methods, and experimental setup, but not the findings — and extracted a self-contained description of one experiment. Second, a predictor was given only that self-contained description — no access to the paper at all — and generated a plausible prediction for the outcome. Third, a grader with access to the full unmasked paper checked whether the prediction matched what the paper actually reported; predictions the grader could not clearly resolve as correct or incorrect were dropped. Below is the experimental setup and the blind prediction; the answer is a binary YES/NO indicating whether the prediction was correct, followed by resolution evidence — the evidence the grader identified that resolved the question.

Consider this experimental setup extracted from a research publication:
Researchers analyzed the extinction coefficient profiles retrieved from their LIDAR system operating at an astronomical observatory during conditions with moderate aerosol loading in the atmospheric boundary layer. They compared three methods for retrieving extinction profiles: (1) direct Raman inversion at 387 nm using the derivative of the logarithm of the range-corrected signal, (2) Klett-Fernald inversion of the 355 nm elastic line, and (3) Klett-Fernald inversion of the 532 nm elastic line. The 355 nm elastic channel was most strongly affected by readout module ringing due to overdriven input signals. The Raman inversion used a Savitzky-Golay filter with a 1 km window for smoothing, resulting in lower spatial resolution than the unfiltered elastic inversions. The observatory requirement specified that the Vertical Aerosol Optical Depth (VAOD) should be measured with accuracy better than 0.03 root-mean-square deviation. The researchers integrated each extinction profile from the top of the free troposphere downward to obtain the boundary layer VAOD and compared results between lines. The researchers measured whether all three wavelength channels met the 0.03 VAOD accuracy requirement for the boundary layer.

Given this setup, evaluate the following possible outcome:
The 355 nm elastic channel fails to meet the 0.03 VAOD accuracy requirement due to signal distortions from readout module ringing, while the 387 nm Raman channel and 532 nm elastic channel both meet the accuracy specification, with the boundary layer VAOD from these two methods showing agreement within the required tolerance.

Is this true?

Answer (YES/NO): NO